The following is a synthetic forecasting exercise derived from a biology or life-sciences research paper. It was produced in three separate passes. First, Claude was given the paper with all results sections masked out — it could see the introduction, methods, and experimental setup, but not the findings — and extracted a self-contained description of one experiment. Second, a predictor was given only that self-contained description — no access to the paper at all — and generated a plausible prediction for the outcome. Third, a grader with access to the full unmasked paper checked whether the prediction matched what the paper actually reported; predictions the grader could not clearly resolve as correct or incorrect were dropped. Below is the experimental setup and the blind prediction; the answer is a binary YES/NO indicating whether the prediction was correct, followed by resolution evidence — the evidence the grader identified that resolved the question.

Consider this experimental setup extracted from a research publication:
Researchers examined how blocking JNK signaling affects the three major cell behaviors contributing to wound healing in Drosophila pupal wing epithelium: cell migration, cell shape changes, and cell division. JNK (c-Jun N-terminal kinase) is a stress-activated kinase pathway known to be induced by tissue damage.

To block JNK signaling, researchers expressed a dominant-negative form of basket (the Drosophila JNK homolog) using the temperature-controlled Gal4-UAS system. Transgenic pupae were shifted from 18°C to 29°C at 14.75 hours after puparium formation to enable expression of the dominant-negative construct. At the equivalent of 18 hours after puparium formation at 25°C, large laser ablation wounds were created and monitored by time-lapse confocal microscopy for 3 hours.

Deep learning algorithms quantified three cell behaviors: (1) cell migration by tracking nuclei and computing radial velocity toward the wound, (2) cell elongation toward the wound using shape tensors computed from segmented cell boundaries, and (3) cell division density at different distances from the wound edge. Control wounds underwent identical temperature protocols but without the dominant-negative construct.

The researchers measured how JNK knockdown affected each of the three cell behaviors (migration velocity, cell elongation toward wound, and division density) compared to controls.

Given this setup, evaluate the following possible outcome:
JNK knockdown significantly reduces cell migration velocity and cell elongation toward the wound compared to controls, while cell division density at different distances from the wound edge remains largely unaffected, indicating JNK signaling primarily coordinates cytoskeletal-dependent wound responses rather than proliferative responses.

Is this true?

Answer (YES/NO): NO